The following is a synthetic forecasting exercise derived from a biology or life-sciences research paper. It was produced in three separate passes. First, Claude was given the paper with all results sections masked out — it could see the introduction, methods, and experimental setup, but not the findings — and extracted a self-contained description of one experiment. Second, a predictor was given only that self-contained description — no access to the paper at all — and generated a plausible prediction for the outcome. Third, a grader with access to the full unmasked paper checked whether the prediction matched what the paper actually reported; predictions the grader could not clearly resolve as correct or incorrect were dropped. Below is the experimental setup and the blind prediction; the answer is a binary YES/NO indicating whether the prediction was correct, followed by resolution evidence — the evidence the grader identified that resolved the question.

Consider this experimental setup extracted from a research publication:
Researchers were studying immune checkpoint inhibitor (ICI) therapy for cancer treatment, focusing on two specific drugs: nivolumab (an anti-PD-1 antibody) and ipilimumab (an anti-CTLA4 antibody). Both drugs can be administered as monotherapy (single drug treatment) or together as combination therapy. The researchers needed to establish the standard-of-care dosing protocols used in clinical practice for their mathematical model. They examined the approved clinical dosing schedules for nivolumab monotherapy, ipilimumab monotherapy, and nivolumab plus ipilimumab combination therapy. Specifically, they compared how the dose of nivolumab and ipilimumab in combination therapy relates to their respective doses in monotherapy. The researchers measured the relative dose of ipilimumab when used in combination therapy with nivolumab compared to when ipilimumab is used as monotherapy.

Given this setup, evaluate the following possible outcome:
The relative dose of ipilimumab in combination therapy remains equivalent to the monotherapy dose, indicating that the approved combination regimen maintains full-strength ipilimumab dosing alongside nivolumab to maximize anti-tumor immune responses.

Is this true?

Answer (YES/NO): NO